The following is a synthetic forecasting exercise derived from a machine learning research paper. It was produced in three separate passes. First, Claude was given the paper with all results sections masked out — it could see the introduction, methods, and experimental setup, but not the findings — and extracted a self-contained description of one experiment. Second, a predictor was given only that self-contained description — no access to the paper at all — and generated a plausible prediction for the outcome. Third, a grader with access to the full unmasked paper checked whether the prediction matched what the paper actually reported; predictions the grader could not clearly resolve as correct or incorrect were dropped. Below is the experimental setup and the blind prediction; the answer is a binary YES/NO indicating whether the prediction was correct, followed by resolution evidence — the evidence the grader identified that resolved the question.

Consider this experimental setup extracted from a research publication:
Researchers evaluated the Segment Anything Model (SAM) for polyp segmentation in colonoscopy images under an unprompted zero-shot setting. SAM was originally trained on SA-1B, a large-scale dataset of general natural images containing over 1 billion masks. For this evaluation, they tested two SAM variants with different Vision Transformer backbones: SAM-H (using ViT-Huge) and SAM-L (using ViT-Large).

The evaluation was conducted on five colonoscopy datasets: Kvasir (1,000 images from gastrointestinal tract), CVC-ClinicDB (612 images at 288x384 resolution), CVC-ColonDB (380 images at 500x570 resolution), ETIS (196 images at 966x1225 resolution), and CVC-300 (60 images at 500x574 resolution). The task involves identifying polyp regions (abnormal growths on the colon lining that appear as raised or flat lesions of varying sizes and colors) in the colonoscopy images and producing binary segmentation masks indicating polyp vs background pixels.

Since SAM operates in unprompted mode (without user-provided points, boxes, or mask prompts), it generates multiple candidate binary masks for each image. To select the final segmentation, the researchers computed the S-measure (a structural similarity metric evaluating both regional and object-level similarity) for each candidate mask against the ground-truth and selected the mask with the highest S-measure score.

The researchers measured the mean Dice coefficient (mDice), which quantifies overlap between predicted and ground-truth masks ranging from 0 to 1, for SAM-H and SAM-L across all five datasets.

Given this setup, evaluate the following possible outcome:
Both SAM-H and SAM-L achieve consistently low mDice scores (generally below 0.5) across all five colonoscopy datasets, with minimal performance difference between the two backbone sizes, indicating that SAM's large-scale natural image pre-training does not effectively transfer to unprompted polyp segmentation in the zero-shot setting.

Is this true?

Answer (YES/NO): NO